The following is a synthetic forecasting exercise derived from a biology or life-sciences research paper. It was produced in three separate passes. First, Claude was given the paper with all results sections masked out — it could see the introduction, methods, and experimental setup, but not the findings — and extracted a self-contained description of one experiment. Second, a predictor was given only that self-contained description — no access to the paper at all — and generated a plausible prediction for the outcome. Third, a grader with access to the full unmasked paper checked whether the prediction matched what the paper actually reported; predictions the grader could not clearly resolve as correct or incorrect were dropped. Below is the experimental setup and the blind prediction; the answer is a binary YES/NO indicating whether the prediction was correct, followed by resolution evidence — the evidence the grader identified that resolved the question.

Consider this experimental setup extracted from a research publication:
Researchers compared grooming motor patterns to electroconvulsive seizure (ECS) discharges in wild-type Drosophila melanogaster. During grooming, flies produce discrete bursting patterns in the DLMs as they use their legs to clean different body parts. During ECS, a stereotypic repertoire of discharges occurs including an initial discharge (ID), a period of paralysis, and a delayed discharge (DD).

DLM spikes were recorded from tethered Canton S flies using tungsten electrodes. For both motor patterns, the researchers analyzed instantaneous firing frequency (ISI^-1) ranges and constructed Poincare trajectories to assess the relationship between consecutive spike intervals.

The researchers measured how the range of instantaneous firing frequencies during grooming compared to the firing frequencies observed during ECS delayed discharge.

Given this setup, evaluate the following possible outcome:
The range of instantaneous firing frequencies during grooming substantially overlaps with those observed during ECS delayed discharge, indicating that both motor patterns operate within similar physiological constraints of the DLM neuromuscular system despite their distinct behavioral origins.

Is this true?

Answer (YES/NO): NO